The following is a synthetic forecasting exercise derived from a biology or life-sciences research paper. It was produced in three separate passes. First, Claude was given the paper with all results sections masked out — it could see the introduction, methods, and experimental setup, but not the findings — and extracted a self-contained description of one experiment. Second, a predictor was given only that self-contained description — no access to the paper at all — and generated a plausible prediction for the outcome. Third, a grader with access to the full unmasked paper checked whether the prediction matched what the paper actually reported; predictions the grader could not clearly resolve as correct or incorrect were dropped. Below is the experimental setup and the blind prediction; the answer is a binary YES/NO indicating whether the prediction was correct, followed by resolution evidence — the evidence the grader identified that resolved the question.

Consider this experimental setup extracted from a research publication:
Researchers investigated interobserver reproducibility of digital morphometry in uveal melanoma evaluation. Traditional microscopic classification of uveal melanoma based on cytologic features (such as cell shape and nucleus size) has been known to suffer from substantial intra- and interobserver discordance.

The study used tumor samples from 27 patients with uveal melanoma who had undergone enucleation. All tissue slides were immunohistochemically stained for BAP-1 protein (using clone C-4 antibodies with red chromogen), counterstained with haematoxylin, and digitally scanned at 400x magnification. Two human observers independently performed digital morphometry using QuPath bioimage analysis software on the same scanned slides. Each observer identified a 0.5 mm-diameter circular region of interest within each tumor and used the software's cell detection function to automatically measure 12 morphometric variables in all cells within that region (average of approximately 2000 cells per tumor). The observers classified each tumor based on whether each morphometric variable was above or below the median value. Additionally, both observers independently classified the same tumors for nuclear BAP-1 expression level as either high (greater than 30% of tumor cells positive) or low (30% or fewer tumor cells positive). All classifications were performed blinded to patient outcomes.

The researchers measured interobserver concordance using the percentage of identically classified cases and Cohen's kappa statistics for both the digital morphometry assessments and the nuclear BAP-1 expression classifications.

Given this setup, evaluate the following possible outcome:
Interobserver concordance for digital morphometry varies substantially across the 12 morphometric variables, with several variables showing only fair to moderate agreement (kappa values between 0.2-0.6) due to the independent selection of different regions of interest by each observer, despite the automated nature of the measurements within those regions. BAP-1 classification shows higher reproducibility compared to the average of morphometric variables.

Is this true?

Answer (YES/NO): NO